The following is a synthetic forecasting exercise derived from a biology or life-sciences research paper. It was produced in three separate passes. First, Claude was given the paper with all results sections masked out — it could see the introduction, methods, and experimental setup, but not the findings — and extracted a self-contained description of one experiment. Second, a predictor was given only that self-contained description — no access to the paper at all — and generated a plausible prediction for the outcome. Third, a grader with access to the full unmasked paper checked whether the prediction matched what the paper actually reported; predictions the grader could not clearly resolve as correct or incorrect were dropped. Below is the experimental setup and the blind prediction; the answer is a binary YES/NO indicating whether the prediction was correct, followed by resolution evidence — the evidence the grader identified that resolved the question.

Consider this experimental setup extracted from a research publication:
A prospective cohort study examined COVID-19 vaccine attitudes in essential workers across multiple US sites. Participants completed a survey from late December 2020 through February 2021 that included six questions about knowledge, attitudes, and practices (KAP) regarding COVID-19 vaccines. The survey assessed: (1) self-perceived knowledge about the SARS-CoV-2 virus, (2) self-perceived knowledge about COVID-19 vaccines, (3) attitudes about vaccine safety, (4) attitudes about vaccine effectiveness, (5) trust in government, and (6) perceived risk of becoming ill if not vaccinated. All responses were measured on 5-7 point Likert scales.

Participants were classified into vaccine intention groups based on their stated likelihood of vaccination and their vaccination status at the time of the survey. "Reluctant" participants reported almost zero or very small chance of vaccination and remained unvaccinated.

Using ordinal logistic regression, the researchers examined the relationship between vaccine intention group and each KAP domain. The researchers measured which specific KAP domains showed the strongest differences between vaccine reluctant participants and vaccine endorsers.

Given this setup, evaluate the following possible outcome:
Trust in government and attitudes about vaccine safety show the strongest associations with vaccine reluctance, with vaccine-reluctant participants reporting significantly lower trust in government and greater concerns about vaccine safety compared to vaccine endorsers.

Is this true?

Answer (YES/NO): NO